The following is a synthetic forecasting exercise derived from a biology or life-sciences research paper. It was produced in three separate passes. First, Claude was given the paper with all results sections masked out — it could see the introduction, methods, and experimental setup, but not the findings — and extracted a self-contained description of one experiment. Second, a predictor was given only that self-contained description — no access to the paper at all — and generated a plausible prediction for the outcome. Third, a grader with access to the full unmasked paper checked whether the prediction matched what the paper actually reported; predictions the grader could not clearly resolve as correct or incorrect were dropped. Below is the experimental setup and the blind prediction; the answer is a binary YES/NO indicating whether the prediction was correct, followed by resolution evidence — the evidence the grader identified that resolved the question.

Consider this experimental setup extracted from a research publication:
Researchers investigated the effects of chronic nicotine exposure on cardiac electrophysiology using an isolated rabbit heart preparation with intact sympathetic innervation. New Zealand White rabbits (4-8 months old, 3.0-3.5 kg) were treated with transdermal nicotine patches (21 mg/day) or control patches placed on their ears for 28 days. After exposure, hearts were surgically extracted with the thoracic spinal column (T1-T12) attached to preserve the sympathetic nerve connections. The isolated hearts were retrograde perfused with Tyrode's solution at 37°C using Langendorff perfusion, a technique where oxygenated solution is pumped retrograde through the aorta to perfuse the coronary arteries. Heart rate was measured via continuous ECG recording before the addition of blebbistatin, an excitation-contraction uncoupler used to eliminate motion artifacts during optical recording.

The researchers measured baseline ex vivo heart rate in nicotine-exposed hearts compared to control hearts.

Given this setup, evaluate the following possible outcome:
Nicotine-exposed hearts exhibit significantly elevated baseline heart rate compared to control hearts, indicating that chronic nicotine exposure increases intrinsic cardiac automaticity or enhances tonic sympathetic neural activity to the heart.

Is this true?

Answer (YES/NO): YES